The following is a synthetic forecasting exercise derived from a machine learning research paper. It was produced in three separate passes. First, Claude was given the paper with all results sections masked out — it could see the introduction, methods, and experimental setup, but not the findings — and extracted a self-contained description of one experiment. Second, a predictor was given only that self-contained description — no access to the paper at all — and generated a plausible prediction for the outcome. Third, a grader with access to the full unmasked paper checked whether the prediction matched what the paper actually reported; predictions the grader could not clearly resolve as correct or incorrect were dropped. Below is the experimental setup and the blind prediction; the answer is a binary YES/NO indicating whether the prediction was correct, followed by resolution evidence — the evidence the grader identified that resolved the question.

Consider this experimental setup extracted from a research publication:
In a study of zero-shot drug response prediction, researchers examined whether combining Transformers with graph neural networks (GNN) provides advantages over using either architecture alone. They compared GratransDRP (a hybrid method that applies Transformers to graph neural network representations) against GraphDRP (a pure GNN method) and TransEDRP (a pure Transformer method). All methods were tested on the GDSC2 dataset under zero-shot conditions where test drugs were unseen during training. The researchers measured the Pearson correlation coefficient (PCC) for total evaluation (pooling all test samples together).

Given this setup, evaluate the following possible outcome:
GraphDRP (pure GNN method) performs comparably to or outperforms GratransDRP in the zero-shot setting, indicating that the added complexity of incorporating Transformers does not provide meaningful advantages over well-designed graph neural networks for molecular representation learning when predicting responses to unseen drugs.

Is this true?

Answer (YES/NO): NO